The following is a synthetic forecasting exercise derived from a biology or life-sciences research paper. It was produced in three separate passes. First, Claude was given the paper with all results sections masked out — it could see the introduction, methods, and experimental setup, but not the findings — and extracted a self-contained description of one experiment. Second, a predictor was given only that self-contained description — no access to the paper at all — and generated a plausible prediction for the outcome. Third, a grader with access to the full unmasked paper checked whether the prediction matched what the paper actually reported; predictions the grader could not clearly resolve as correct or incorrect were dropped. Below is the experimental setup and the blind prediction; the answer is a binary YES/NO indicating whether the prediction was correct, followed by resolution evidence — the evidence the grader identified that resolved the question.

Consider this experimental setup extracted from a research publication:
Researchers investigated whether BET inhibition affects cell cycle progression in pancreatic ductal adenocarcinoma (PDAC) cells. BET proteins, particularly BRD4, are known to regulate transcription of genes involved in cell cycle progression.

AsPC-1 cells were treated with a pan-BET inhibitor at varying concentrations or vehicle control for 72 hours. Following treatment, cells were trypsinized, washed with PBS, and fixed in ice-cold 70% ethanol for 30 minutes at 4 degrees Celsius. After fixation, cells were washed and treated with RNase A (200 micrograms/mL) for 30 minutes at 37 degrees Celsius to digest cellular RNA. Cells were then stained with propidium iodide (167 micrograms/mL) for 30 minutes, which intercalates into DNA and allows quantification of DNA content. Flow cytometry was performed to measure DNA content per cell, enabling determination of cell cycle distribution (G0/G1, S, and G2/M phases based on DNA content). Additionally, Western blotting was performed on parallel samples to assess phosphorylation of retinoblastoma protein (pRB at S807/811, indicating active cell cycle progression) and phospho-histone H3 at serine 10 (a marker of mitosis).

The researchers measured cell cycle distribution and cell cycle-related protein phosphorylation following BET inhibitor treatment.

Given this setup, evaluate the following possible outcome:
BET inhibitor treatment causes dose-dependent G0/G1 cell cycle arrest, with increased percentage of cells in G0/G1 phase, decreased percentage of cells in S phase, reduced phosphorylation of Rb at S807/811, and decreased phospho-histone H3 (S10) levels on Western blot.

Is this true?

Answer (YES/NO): NO